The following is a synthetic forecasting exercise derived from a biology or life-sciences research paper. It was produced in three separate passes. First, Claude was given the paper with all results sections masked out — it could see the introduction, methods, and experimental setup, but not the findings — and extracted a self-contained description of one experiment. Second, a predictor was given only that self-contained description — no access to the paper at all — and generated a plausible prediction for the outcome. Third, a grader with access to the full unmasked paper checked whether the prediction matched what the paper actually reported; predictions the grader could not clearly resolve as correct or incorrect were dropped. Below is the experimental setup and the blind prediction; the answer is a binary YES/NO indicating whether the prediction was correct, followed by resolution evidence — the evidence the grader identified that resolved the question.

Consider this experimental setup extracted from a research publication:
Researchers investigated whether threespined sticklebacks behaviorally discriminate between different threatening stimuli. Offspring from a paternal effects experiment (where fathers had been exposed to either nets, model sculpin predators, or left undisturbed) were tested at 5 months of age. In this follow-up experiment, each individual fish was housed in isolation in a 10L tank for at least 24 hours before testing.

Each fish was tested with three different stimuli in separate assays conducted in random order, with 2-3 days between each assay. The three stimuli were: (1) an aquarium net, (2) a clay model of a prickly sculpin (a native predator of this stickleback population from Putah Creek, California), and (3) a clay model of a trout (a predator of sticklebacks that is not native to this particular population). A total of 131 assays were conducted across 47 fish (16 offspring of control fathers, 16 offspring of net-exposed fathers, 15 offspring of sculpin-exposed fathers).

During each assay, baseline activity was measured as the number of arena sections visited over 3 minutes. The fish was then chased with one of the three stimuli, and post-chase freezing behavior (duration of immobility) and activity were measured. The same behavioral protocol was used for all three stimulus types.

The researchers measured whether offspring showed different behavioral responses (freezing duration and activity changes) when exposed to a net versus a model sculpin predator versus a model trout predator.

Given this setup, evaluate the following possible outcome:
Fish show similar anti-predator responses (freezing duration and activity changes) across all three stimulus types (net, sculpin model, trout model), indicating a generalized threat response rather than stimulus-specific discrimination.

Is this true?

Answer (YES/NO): NO